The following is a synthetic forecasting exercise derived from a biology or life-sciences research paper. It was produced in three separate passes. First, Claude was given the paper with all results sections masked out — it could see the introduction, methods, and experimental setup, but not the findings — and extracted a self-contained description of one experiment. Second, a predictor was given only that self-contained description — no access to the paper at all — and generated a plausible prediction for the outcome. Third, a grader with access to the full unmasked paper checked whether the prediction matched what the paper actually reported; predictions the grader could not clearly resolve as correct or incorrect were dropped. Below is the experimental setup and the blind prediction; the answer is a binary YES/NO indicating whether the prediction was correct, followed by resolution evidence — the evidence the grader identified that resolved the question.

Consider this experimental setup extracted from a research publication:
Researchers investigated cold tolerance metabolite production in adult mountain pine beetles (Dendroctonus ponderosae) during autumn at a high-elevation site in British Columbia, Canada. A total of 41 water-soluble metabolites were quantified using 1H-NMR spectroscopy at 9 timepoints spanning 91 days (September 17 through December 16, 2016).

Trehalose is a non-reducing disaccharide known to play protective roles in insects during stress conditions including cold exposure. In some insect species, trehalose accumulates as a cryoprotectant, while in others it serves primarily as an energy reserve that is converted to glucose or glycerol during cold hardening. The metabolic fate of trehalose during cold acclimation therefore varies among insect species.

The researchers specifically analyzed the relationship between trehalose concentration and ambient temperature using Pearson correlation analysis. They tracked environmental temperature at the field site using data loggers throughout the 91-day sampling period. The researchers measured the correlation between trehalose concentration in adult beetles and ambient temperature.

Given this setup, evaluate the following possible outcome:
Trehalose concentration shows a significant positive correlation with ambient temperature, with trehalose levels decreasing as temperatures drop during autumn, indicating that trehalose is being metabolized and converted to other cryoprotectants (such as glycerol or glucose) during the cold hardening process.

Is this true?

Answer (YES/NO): NO